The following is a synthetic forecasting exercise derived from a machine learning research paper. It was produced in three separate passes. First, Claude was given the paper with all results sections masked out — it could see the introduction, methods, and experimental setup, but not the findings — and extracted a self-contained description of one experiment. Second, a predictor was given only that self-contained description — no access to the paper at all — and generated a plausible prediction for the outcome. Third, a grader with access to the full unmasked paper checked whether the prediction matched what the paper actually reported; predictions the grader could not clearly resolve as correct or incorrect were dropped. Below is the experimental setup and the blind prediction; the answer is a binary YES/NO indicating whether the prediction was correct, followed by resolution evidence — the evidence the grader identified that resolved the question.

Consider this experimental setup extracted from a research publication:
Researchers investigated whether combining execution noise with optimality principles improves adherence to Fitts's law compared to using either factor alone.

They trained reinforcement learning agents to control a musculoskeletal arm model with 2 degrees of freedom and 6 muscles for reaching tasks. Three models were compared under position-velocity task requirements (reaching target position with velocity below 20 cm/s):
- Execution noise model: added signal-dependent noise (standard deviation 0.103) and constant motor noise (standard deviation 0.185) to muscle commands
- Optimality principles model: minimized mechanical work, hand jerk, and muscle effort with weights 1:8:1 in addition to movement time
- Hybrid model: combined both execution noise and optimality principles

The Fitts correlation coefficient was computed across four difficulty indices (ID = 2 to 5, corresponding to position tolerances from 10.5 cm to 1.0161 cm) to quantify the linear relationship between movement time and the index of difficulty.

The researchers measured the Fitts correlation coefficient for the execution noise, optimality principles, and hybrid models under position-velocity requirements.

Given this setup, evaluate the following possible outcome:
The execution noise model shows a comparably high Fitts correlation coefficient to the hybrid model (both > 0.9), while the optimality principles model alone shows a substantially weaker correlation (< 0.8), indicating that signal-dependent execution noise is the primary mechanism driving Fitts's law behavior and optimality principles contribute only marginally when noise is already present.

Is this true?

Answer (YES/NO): NO